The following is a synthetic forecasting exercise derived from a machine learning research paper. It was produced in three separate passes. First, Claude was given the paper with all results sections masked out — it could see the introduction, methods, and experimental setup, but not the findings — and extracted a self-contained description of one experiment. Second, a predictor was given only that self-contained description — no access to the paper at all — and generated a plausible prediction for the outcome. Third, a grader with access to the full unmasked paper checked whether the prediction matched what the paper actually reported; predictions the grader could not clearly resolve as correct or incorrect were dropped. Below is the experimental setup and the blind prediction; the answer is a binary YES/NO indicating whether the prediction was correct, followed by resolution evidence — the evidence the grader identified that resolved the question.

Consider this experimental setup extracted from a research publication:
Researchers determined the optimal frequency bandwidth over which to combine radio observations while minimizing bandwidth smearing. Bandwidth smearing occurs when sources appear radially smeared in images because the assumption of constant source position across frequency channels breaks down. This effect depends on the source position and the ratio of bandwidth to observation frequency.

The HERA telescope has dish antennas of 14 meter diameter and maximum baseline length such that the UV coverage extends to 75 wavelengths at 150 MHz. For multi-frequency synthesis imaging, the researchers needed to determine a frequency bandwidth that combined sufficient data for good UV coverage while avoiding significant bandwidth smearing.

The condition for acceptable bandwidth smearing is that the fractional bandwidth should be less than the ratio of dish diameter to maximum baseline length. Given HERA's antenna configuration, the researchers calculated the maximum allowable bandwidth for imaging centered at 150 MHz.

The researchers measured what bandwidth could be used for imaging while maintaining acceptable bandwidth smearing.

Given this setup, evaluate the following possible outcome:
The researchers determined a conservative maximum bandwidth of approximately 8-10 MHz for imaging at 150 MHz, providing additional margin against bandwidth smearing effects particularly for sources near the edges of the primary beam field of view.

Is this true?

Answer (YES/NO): YES